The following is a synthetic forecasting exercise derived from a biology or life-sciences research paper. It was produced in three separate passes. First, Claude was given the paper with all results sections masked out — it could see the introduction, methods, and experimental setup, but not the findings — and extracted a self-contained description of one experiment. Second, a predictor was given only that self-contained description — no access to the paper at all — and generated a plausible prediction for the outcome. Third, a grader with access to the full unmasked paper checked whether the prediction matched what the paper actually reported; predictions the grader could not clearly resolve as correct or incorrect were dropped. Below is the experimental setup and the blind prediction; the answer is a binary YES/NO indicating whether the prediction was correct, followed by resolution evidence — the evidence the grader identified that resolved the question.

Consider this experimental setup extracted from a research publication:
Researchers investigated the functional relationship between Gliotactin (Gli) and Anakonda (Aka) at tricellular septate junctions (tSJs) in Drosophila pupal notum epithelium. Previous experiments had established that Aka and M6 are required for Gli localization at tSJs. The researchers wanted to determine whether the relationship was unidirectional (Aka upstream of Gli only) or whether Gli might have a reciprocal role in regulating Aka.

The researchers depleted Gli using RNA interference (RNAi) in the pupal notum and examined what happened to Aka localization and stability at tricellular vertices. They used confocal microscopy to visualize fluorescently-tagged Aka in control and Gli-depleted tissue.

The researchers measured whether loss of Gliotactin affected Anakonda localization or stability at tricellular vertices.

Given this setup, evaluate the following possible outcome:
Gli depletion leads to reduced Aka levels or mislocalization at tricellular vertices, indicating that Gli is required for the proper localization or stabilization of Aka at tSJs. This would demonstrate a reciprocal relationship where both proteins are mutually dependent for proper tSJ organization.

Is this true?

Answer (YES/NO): YES